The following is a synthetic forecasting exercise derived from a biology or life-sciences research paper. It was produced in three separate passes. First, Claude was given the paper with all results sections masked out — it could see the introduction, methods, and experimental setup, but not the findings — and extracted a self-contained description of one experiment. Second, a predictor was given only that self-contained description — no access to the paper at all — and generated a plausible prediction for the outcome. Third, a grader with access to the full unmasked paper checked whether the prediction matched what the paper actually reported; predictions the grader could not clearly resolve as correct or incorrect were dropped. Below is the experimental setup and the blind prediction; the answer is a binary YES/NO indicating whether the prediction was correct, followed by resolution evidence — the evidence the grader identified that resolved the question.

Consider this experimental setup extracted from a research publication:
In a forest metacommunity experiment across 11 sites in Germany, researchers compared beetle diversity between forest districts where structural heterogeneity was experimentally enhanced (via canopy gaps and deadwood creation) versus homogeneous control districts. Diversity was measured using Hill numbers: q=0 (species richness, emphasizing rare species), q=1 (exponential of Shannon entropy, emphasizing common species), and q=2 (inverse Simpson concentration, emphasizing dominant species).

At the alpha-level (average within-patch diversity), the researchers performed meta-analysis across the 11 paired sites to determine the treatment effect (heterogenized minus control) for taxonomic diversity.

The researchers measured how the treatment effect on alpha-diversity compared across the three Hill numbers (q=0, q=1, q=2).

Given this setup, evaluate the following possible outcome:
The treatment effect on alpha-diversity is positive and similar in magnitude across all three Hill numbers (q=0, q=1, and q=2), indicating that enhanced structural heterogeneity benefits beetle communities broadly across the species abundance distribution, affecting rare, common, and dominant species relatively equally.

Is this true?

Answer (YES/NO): NO